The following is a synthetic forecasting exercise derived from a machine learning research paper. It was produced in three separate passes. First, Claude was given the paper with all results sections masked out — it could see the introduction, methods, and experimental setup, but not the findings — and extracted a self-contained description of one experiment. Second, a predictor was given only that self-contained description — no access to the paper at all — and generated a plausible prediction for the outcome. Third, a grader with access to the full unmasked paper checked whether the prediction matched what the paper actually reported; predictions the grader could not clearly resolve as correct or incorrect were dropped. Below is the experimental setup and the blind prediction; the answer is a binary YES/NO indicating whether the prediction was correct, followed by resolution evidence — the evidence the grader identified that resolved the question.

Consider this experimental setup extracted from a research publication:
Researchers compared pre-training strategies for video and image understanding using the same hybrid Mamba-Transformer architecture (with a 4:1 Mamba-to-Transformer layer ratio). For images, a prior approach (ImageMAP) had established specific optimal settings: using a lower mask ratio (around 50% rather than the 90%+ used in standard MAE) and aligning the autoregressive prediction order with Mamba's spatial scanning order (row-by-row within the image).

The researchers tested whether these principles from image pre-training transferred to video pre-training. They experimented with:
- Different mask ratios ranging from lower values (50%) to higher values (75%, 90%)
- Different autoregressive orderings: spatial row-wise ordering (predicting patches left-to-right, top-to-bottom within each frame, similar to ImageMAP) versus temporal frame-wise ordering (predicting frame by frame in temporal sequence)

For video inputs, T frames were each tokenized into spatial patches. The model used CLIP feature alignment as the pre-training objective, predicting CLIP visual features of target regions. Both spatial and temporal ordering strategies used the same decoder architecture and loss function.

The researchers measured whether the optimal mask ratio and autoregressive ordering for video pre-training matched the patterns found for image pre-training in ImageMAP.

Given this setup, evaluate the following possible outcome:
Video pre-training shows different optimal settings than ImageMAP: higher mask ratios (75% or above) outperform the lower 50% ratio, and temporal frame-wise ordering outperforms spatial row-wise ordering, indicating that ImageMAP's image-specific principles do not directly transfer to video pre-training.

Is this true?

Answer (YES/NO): NO